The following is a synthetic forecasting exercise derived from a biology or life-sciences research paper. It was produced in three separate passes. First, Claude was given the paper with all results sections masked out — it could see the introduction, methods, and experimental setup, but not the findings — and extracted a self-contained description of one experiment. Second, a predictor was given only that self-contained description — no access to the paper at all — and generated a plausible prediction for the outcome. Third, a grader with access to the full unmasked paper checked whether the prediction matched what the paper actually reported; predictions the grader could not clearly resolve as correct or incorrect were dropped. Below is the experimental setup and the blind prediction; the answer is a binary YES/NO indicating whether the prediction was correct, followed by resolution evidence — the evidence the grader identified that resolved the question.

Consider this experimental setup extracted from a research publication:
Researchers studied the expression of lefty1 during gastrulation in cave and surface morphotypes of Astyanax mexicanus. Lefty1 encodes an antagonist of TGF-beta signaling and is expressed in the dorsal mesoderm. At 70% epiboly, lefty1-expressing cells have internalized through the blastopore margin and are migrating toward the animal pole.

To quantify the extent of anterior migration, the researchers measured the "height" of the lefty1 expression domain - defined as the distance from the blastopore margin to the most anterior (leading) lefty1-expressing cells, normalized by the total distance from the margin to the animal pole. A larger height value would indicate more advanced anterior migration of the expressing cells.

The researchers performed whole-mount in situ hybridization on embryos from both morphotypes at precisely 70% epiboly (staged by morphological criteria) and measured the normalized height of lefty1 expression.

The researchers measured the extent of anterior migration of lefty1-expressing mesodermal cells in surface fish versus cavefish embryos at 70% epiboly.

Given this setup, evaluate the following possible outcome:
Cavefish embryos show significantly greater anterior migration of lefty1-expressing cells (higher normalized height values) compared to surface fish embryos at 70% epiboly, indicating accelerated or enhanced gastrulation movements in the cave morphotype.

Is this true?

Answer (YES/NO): YES